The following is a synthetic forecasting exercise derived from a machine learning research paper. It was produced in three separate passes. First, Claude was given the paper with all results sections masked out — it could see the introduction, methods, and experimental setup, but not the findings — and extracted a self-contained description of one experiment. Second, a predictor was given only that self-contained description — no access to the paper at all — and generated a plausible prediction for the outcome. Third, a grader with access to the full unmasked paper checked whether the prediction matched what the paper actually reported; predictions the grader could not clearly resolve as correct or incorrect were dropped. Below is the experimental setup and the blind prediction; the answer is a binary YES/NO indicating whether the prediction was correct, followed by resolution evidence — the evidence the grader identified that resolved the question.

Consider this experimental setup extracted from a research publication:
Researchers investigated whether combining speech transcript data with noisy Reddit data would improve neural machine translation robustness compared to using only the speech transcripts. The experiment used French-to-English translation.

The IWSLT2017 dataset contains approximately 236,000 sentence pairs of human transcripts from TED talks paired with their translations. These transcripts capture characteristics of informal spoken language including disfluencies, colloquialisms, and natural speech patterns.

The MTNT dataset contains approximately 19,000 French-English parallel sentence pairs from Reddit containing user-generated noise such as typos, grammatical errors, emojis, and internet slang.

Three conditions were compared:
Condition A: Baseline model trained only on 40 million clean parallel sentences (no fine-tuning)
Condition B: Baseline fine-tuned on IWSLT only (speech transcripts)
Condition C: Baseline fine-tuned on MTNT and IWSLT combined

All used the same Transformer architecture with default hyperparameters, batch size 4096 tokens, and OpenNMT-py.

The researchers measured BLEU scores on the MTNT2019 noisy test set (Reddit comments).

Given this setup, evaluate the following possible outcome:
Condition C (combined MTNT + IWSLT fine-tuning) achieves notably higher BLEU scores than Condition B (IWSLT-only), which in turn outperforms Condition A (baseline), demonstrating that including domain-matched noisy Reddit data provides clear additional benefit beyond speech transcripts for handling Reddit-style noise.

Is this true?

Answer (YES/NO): YES